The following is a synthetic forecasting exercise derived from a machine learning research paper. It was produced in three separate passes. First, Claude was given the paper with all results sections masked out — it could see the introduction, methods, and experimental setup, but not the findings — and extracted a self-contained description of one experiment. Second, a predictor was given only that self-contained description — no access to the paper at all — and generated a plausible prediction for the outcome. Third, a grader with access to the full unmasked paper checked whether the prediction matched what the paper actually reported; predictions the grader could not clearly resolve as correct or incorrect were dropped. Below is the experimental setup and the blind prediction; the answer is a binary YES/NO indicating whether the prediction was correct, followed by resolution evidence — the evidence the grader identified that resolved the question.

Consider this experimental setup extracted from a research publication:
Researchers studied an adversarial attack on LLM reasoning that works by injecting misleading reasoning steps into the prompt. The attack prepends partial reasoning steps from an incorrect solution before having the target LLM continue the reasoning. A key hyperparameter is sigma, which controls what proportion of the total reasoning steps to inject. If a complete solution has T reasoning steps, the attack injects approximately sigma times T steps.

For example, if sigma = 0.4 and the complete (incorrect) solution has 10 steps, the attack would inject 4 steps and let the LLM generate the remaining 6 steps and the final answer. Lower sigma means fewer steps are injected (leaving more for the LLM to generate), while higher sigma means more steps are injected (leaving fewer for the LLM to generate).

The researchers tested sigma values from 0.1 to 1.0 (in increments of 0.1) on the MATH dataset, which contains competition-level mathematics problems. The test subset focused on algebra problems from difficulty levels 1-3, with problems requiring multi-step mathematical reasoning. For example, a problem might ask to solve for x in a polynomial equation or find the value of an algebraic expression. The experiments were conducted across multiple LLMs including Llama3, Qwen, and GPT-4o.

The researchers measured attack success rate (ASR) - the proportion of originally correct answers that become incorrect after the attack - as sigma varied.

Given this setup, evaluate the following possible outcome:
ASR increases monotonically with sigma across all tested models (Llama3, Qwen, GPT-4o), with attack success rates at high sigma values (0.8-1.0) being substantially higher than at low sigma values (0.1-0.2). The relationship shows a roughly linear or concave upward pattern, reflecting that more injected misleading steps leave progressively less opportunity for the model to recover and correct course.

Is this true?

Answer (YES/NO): NO